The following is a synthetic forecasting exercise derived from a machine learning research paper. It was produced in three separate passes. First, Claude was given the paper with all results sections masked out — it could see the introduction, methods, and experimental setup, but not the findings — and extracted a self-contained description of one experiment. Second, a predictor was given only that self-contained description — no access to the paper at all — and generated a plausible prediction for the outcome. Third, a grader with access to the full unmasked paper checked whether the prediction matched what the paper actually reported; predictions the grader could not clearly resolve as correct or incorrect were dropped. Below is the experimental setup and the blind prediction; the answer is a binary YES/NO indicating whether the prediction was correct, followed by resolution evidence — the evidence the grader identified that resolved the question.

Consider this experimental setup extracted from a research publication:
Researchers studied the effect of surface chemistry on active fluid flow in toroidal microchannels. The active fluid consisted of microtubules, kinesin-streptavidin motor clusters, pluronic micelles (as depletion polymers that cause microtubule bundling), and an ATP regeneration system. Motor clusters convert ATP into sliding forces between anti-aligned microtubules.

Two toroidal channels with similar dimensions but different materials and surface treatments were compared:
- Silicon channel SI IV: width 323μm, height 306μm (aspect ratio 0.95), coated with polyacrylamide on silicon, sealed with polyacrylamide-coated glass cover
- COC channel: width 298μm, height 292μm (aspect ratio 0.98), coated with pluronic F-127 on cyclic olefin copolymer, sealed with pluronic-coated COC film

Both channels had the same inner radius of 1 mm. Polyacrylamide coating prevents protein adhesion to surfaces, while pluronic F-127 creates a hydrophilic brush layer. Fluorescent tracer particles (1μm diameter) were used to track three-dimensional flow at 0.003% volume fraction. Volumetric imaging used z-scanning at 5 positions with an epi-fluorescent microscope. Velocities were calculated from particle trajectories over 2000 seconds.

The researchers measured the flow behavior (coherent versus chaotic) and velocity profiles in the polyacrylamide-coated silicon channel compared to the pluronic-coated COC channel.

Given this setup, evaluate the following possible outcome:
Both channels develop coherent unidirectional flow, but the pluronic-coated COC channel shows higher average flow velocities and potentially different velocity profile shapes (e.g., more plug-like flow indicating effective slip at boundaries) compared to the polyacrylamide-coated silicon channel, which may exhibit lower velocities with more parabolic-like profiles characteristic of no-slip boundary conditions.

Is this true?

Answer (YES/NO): NO